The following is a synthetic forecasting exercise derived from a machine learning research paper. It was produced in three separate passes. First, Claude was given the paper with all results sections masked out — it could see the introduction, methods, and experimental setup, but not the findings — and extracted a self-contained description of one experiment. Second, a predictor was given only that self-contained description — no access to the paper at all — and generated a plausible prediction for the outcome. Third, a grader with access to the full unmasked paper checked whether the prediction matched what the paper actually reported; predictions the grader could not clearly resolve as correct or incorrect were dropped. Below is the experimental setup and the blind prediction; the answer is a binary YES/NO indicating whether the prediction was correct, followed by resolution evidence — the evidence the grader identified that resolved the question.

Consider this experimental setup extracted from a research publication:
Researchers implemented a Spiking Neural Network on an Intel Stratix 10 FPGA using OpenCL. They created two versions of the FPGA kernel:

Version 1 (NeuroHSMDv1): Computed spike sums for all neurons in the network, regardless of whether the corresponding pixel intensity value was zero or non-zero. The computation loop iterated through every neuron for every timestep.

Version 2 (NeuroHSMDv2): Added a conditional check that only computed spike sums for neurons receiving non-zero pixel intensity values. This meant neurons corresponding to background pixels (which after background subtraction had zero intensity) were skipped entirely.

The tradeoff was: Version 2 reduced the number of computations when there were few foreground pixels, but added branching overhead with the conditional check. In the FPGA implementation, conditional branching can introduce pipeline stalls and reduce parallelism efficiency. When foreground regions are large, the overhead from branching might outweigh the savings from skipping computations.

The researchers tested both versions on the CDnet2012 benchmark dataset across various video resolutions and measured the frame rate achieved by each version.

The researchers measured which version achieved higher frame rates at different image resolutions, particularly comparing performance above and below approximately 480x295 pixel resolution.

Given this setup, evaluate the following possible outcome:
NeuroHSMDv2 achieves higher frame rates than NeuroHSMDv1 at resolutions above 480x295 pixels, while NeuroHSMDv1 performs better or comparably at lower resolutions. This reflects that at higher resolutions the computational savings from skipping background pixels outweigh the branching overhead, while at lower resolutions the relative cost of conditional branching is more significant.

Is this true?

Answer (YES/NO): YES